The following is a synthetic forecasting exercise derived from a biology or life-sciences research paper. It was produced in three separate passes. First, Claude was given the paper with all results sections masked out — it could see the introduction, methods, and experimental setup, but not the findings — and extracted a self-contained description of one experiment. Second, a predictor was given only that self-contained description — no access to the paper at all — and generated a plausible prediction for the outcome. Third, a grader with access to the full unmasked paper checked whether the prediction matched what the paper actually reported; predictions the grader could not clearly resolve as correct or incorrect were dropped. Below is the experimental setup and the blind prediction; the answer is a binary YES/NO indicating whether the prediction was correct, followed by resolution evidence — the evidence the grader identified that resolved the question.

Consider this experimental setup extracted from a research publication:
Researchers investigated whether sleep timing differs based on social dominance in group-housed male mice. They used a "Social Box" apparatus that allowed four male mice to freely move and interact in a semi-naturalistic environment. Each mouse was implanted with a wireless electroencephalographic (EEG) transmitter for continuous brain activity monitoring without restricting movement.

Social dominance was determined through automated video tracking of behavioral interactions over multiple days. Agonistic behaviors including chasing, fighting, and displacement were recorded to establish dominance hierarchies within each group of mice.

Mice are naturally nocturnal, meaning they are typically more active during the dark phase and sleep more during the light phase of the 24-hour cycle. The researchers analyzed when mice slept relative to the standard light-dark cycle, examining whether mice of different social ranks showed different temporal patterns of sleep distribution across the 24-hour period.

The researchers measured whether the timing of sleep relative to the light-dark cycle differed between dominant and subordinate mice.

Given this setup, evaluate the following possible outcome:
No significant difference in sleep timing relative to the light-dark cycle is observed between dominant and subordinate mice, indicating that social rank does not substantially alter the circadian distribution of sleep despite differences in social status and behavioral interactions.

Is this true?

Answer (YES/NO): NO